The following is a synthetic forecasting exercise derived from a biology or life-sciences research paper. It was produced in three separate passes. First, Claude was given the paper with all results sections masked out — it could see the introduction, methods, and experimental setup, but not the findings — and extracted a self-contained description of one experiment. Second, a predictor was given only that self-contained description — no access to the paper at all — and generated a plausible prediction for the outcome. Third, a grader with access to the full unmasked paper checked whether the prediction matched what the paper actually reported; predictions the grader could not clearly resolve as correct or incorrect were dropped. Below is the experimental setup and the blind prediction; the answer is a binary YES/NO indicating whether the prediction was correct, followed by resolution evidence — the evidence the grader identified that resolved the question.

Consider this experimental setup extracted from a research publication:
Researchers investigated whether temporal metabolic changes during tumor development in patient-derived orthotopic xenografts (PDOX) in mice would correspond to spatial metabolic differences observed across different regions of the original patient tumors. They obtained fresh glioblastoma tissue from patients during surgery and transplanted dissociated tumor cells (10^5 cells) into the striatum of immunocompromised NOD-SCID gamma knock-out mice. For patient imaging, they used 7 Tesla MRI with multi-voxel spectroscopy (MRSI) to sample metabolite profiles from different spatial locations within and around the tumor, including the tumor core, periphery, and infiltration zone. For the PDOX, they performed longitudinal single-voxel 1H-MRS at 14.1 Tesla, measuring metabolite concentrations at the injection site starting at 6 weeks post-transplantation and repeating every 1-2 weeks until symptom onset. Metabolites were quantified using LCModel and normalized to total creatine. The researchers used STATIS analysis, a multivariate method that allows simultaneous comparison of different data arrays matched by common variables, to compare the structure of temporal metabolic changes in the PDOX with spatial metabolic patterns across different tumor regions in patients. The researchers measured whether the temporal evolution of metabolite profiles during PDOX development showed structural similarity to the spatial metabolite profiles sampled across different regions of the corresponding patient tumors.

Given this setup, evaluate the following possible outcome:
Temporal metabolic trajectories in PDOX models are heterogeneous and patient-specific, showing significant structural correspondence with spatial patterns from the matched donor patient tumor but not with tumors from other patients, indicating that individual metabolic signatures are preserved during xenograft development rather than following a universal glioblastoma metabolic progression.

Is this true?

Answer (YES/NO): NO